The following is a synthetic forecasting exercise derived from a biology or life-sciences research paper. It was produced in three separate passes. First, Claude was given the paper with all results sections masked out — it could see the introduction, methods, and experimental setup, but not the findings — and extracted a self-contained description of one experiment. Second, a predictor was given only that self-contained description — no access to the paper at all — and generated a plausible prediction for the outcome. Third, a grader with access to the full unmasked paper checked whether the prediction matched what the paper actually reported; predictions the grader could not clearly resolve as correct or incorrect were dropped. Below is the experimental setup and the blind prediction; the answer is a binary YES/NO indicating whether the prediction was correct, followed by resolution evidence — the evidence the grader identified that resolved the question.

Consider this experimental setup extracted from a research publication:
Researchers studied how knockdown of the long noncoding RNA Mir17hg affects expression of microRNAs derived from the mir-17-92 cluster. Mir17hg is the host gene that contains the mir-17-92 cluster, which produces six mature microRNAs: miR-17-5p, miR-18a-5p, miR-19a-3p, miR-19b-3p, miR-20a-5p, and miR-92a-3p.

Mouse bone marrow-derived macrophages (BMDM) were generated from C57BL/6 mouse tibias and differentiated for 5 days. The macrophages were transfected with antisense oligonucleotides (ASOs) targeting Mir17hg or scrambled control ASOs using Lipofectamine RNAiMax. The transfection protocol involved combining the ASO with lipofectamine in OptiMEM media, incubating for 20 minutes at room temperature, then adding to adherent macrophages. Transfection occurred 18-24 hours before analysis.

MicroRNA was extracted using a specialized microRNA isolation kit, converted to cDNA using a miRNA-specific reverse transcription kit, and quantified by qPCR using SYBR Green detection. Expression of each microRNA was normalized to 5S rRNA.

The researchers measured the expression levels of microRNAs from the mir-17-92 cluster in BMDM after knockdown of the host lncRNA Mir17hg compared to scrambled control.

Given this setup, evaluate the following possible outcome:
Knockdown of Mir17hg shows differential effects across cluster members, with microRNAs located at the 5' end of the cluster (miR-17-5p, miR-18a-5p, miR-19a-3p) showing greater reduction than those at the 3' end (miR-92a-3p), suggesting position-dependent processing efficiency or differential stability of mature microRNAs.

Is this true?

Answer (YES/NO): NO